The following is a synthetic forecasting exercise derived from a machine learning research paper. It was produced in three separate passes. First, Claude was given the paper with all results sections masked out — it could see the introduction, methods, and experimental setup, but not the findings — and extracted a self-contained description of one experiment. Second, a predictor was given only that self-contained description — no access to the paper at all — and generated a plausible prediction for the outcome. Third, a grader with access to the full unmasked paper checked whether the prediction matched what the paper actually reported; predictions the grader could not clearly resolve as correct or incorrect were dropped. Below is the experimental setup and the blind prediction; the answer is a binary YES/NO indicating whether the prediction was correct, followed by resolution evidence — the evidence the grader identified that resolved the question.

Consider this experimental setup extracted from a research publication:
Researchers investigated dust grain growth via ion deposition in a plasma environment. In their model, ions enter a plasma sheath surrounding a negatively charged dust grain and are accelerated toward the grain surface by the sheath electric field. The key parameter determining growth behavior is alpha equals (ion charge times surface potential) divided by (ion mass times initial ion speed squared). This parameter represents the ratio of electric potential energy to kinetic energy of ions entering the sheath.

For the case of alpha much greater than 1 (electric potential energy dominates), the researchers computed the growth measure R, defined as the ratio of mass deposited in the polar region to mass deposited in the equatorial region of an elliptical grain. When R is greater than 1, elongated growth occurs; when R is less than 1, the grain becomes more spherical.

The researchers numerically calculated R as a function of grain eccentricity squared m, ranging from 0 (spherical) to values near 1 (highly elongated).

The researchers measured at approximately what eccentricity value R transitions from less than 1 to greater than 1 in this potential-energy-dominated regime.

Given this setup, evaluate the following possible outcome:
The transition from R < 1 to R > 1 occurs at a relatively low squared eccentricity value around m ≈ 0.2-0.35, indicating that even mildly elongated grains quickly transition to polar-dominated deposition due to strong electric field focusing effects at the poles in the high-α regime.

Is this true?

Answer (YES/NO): NO